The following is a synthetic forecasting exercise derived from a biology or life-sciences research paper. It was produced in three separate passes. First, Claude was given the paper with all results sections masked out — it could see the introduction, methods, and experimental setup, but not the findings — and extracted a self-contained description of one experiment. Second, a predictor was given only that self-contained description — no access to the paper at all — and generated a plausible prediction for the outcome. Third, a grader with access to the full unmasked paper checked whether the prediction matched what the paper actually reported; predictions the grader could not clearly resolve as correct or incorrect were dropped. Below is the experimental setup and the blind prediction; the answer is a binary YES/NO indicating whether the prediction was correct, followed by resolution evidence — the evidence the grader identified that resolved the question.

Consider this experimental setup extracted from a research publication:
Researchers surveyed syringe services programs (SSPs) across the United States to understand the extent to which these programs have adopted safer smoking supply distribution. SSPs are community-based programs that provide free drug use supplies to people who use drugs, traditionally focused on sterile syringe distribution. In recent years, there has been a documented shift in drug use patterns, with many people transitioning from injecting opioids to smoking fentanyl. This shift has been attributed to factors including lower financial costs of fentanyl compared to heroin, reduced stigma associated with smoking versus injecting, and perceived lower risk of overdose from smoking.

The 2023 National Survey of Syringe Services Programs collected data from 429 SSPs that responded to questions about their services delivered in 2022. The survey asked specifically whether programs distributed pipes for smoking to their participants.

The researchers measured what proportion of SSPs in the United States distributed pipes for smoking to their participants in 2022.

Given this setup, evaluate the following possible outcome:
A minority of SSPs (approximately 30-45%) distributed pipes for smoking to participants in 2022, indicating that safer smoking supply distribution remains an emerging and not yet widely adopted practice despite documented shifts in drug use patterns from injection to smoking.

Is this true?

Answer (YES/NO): YES